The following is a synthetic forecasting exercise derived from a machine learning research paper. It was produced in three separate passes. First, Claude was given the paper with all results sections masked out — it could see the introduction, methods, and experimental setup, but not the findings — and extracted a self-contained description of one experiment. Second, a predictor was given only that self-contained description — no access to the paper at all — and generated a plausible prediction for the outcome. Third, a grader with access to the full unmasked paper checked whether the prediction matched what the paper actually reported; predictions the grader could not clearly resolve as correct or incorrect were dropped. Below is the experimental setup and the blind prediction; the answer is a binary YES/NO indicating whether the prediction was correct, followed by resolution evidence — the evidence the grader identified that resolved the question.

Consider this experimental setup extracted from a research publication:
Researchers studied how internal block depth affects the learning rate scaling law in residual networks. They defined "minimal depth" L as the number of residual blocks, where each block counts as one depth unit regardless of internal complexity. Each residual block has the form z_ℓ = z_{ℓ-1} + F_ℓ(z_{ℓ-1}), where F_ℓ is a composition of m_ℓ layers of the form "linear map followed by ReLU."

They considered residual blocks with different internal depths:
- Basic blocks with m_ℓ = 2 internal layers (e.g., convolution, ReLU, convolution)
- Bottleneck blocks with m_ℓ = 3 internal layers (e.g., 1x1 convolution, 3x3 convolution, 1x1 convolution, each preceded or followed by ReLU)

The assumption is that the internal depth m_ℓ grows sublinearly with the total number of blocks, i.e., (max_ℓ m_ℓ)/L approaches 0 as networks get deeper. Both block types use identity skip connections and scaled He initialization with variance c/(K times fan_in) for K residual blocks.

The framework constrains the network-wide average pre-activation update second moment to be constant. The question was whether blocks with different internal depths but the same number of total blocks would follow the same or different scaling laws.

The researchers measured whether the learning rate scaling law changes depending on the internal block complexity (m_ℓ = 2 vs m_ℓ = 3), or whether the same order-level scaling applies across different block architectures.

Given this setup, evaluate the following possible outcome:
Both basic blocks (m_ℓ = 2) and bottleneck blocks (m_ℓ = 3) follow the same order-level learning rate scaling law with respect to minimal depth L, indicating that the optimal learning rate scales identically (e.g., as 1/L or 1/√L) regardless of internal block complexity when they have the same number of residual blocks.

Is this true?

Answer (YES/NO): YES